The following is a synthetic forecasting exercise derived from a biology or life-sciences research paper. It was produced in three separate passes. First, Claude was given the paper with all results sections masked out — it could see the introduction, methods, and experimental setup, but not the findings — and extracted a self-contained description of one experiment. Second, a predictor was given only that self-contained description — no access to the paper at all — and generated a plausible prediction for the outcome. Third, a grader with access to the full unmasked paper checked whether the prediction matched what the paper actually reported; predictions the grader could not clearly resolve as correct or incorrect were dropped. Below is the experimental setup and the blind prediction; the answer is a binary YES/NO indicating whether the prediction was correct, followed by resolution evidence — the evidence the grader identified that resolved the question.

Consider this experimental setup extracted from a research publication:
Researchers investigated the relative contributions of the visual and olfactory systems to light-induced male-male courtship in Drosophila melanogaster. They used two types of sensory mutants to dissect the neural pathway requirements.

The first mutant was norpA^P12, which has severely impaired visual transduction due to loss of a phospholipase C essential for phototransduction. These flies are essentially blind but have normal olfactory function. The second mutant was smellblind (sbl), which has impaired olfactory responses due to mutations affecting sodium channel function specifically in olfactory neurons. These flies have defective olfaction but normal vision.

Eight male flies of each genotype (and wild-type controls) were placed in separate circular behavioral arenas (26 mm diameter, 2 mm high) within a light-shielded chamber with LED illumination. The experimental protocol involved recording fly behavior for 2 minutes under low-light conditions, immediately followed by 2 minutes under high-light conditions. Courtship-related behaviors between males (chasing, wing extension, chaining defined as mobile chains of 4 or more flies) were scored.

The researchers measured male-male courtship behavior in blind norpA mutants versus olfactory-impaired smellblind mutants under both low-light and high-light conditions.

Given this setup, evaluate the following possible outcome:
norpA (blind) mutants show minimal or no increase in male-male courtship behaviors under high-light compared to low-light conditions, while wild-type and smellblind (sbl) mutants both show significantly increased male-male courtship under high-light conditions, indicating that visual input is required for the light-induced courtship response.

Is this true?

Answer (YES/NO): YES